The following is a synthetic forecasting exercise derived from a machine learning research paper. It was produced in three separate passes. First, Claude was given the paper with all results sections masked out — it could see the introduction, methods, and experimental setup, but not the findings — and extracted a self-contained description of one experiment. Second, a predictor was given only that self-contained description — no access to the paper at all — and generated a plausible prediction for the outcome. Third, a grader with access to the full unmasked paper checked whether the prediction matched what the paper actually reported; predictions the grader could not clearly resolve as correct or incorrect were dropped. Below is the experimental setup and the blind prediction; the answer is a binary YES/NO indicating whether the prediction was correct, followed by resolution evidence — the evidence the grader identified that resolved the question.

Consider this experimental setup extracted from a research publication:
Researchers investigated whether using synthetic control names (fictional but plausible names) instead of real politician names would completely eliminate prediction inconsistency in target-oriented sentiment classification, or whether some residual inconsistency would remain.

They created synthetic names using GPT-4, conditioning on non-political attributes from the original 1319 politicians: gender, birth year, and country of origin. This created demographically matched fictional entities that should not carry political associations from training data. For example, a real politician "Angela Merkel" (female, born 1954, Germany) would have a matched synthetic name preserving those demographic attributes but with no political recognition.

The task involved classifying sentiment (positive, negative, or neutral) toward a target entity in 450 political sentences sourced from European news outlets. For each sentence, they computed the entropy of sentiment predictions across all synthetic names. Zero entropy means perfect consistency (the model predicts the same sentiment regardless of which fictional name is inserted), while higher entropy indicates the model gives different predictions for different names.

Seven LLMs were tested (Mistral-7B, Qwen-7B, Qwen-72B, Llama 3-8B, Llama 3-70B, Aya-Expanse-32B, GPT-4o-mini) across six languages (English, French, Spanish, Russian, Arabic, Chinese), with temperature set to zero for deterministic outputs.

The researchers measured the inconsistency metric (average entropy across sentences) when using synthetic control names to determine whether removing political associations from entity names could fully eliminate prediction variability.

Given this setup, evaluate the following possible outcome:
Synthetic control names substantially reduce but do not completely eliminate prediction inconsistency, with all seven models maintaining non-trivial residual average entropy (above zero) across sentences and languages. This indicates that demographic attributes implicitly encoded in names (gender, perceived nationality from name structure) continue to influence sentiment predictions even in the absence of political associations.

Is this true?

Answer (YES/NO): YES